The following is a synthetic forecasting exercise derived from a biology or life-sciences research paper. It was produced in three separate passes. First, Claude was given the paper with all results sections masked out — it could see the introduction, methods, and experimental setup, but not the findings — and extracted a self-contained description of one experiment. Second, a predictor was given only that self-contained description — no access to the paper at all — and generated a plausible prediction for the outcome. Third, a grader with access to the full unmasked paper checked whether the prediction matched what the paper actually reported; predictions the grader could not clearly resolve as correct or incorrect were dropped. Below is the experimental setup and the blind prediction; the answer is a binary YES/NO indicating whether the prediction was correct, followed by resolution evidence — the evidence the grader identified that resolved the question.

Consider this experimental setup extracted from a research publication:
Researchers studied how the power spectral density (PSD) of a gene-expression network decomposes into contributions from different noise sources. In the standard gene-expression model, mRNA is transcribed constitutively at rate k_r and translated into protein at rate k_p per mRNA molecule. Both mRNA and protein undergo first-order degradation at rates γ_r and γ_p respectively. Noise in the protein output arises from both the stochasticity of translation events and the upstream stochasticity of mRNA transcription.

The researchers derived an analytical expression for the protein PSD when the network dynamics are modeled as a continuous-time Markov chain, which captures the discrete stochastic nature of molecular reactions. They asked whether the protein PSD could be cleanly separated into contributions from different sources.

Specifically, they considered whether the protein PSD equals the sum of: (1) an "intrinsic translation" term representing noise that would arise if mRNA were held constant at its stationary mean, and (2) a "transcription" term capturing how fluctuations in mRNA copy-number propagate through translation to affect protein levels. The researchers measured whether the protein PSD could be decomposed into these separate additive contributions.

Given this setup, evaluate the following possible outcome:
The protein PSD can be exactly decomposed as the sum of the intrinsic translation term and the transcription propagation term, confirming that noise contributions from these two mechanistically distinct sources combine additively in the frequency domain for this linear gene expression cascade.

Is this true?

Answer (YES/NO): YES